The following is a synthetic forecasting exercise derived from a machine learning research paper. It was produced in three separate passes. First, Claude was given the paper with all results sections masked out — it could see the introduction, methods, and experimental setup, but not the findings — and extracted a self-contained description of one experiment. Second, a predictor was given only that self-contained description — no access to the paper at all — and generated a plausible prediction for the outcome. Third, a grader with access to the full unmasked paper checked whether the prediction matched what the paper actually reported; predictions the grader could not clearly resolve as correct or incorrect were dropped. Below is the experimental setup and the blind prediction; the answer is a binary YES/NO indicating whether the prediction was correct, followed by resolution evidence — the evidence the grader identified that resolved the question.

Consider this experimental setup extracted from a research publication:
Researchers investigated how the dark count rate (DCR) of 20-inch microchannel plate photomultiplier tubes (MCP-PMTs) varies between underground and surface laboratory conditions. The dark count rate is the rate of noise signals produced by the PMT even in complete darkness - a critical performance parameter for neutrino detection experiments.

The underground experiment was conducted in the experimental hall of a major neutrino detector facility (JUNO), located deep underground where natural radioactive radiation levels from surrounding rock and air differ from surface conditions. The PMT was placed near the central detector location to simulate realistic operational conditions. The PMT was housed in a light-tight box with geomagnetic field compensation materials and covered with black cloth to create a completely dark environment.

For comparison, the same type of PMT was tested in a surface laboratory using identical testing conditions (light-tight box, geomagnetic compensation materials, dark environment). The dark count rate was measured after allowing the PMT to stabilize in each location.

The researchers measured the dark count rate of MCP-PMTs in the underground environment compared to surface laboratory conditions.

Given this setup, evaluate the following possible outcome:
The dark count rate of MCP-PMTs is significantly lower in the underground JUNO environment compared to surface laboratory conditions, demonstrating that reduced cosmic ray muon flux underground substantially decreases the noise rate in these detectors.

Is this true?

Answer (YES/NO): NO